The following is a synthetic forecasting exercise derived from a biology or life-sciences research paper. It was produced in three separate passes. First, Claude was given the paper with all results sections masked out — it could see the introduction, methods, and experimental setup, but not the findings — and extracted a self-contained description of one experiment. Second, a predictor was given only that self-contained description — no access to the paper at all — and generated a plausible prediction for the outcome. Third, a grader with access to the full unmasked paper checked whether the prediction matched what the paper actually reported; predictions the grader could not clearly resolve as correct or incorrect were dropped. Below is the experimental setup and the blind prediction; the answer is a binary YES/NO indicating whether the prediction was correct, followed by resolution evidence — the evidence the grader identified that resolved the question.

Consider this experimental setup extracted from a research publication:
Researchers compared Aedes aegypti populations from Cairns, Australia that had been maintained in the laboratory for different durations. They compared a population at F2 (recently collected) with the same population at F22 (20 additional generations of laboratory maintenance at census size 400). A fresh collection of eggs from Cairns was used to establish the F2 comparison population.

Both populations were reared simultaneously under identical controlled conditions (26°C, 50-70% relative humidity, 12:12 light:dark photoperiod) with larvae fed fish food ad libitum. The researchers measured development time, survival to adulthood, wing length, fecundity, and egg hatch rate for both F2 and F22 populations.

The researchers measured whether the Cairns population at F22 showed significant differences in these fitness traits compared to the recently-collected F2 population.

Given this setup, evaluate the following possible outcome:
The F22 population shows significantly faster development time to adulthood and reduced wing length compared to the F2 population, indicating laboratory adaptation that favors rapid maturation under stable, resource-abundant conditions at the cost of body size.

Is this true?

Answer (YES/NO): NO